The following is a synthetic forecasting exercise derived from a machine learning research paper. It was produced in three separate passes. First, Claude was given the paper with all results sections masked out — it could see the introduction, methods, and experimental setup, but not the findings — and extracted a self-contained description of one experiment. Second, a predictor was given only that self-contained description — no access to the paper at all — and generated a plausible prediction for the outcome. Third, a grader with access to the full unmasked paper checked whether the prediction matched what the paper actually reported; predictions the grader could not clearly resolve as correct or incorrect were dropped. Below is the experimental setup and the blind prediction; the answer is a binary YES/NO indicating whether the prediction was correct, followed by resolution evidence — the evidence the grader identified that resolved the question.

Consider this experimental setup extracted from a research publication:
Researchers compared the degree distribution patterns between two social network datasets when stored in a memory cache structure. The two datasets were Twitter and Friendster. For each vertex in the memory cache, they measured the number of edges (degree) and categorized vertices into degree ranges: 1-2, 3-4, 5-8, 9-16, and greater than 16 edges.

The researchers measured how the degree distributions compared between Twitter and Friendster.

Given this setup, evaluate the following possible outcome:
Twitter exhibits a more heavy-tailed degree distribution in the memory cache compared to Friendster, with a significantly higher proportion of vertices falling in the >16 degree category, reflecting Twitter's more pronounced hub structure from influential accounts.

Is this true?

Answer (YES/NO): YES